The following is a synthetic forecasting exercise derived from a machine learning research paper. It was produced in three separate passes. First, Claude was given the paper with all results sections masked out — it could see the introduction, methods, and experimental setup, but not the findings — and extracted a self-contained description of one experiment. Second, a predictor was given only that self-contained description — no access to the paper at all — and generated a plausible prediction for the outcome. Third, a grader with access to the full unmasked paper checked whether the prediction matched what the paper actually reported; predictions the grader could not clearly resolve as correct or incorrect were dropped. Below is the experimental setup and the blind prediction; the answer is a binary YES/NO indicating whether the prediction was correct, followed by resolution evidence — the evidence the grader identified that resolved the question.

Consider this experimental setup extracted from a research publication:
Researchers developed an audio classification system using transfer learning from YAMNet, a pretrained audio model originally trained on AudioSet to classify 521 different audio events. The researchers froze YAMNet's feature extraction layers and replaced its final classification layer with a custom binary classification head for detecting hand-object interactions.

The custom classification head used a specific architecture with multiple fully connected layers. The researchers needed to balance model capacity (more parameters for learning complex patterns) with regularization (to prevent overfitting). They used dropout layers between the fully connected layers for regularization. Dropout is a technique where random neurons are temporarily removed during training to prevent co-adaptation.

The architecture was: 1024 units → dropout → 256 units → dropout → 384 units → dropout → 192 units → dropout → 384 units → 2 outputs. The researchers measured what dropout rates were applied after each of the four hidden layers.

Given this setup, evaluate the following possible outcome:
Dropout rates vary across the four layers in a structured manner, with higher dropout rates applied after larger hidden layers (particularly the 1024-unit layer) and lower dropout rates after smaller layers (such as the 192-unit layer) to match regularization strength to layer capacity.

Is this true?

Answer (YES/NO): NO